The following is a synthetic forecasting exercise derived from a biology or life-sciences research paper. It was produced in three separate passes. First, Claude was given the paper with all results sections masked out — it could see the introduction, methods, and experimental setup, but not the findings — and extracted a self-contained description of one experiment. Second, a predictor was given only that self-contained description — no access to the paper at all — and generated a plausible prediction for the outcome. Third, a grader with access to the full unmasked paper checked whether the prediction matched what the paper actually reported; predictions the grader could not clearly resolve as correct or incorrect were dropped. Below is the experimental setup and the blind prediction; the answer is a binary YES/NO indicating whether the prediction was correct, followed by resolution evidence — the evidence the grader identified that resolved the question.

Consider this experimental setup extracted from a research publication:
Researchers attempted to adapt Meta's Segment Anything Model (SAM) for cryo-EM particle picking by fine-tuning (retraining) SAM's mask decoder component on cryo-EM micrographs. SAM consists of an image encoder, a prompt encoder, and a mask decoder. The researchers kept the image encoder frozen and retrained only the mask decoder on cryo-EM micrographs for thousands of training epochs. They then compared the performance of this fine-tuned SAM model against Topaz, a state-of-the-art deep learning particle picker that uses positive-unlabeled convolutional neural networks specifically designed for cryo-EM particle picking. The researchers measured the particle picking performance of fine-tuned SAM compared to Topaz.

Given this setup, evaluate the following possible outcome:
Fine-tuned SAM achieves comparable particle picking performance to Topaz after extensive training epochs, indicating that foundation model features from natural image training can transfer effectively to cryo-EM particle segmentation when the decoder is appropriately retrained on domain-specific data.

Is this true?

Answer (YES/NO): NO